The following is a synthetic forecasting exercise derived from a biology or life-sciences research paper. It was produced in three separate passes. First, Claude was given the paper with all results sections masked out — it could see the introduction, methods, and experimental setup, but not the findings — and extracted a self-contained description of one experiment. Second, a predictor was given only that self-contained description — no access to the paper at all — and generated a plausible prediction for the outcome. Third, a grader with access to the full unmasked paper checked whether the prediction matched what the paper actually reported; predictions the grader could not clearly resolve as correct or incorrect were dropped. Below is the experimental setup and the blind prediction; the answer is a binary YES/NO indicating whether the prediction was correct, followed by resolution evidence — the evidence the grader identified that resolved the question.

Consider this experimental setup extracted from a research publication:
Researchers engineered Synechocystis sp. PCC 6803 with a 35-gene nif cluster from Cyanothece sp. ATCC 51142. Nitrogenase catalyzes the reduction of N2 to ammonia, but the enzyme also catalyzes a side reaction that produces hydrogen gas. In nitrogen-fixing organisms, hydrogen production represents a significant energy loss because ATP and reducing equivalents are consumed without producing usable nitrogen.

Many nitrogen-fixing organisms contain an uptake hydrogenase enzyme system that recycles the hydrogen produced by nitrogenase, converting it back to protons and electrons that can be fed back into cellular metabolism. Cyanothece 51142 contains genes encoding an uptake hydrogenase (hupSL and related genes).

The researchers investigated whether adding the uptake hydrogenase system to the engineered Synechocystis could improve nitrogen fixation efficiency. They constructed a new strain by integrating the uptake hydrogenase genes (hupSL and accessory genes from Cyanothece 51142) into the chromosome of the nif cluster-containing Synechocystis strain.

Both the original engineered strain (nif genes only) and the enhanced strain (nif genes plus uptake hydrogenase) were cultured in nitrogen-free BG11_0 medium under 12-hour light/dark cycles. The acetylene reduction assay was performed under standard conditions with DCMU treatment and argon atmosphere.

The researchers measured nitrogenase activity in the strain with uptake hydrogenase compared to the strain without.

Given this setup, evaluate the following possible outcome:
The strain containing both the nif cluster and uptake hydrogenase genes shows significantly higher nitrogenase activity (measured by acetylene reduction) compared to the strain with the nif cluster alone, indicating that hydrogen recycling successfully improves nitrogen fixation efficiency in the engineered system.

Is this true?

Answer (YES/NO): NO